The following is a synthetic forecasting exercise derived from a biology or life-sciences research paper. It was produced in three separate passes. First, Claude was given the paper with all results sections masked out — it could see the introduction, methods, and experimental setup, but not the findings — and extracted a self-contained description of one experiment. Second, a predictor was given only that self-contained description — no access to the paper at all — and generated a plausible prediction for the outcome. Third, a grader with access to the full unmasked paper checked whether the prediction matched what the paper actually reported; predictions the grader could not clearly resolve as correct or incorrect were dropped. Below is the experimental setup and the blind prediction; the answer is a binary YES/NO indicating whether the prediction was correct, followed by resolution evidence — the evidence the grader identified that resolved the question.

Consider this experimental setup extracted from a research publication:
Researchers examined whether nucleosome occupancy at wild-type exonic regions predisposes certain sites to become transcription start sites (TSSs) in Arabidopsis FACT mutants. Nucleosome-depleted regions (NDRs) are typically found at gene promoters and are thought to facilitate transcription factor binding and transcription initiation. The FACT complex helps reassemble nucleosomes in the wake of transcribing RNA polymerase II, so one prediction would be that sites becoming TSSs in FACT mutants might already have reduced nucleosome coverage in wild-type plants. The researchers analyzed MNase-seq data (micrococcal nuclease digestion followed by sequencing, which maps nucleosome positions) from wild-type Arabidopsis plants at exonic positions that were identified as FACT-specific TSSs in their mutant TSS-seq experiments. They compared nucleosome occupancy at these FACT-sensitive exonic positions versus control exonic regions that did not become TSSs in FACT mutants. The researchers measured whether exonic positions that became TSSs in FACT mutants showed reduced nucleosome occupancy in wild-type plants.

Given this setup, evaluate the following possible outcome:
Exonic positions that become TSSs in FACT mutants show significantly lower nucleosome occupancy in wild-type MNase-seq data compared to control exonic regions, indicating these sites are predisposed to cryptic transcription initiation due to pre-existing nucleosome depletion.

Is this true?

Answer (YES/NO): NO